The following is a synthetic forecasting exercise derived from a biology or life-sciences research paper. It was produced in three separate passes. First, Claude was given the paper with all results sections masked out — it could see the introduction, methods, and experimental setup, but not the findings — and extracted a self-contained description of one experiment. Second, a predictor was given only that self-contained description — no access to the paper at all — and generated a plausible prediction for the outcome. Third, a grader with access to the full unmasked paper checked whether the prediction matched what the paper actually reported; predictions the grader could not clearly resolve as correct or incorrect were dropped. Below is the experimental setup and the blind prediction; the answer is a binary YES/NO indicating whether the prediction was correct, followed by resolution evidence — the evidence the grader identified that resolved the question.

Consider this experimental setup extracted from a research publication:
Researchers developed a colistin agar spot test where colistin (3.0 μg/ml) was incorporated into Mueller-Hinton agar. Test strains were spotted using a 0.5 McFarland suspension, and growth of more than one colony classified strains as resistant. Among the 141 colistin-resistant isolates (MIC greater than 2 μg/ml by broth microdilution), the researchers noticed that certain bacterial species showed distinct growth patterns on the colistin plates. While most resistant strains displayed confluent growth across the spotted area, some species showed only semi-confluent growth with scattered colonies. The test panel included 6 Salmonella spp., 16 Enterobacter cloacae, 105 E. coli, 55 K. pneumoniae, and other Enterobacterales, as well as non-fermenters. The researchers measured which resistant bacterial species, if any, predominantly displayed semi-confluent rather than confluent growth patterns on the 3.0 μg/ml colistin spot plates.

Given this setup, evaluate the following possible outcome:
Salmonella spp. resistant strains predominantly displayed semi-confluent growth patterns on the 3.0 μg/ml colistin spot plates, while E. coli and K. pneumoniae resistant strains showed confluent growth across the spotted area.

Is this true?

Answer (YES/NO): YES